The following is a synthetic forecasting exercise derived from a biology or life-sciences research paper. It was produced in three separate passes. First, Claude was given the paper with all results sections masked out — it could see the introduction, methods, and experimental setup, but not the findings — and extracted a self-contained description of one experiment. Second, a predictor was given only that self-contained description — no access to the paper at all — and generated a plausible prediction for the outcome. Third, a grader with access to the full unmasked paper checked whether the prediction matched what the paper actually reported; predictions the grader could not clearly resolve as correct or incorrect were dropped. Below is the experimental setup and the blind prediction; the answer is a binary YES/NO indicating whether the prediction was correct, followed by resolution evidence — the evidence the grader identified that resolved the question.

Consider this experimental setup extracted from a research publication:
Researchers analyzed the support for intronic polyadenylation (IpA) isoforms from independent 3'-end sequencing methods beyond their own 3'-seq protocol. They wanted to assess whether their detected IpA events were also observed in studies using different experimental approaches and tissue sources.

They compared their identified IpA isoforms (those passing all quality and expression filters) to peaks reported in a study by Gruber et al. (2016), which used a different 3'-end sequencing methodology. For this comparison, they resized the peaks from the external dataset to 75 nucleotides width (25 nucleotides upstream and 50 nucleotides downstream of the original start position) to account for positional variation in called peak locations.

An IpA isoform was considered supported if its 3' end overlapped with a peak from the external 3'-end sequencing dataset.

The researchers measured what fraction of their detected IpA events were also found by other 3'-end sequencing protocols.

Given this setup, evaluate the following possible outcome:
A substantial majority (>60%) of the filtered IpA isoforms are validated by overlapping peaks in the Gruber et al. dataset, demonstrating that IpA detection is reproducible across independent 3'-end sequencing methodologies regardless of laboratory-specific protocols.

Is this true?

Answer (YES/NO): YES